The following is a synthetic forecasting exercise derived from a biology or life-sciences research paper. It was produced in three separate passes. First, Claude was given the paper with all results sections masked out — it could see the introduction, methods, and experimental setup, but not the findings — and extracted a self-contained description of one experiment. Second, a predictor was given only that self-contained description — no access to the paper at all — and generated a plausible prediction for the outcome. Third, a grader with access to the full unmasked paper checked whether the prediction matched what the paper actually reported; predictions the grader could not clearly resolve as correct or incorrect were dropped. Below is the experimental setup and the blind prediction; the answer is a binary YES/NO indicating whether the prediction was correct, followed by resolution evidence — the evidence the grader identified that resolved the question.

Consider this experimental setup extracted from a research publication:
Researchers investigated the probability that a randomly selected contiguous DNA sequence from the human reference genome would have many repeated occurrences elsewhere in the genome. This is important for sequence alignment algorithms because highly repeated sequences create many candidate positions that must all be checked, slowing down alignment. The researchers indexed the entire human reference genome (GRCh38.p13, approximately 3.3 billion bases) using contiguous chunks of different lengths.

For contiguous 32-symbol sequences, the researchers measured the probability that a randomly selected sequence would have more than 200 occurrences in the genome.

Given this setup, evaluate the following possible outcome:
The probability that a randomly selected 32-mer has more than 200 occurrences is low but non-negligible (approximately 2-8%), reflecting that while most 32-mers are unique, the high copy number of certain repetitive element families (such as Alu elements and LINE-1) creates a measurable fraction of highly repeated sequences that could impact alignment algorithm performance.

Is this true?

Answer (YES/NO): YES